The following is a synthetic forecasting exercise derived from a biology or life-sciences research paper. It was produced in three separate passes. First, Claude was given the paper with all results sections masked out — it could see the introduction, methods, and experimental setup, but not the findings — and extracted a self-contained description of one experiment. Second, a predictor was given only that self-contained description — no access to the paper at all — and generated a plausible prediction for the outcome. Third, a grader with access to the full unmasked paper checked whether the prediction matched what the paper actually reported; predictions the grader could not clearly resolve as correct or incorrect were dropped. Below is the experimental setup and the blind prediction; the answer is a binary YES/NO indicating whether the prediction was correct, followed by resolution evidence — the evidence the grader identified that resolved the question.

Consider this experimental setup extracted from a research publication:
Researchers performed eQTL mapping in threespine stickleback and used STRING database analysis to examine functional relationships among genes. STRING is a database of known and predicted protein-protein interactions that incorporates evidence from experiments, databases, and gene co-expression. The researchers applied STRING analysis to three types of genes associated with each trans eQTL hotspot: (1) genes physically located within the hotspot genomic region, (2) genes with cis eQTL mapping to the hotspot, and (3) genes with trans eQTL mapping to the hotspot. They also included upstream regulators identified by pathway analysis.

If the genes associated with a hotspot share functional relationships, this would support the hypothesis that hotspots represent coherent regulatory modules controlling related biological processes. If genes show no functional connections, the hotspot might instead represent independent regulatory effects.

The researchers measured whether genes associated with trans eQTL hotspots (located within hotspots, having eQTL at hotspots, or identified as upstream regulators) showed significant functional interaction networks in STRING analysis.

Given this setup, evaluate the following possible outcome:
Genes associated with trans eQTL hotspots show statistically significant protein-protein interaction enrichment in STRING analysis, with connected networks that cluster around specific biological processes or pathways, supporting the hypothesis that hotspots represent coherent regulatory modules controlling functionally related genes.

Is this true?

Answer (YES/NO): NO